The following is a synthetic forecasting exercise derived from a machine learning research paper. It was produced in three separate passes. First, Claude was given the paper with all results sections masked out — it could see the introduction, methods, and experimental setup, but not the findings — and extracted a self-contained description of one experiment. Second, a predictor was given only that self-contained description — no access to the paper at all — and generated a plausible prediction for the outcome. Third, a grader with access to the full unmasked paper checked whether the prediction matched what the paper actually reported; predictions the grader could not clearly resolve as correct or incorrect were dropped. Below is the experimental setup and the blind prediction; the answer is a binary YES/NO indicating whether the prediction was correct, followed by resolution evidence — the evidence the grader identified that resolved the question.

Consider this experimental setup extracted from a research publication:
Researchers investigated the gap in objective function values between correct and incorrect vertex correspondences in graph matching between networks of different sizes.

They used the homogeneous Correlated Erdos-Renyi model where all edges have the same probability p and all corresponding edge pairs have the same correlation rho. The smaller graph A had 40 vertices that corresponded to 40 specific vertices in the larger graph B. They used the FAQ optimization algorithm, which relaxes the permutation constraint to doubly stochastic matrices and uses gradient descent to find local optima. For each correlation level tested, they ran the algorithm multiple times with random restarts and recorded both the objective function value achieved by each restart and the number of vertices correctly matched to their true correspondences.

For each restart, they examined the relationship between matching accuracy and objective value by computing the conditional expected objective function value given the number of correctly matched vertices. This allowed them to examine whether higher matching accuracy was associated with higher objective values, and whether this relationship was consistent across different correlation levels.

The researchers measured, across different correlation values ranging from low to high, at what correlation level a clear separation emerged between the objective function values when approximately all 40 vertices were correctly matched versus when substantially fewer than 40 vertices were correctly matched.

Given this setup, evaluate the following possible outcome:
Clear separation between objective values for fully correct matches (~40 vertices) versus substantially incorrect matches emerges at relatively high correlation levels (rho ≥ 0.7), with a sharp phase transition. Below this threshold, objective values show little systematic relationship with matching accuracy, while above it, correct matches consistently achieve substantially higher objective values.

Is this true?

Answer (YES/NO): NO